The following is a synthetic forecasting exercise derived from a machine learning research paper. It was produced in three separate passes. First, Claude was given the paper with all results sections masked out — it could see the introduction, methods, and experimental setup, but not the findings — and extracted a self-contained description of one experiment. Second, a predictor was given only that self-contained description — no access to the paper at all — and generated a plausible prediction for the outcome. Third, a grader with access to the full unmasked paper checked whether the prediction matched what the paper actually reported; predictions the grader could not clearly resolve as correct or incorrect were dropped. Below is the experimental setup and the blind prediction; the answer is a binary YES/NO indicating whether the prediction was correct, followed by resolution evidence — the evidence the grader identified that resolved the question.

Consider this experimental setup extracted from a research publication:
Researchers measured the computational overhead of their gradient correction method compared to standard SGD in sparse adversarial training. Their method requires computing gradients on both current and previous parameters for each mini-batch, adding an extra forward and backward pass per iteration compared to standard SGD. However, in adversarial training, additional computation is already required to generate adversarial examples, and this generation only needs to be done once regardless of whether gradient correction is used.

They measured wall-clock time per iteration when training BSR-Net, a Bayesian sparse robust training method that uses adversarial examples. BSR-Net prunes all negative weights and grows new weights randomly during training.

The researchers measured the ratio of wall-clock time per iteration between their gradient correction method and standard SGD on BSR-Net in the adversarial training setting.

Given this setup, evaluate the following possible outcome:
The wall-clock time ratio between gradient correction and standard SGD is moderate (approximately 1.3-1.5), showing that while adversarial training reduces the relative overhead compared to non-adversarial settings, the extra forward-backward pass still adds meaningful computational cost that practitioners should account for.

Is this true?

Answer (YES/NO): NO